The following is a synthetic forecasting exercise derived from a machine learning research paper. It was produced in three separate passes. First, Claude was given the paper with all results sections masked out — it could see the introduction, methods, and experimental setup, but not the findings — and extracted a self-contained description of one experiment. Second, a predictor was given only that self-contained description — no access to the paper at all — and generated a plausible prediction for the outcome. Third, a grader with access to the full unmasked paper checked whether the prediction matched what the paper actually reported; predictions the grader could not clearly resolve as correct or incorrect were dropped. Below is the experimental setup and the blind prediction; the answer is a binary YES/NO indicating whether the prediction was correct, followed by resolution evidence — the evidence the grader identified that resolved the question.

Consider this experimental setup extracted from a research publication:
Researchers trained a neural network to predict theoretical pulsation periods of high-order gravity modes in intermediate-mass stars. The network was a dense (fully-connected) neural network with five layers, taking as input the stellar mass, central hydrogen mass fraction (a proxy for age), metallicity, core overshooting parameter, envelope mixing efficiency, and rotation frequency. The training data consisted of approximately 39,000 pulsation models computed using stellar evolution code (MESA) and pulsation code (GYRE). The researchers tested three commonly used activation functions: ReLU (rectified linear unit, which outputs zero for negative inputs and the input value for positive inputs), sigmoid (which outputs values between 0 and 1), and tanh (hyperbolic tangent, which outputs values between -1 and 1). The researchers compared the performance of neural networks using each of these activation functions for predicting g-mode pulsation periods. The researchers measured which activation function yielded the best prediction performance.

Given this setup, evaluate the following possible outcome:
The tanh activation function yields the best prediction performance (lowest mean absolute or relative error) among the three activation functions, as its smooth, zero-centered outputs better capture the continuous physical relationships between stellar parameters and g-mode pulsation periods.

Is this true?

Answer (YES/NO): NO